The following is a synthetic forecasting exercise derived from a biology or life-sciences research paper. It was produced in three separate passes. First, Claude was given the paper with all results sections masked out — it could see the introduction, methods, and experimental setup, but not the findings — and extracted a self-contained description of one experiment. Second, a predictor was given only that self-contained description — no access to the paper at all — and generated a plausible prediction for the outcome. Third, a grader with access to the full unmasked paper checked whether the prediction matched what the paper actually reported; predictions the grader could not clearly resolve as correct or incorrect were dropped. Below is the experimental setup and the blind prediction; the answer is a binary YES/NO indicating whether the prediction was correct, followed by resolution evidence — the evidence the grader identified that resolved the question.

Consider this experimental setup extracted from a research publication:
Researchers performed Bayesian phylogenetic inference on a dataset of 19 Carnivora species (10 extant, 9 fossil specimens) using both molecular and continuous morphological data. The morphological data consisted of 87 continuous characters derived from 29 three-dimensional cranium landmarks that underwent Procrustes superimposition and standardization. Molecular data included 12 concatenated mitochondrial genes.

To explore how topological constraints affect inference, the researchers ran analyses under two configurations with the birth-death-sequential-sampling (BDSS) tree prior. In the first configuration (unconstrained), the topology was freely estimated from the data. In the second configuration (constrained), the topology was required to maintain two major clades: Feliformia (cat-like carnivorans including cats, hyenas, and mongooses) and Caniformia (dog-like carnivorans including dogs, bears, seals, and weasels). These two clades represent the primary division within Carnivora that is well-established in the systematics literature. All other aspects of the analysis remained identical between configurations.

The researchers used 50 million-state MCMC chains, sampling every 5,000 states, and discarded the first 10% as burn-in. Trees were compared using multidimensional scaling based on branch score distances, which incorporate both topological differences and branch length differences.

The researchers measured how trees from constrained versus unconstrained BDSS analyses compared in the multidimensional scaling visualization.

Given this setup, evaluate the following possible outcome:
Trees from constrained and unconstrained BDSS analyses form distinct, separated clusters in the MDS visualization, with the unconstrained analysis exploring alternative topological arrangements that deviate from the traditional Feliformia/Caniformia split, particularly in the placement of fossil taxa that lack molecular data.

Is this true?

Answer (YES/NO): YES